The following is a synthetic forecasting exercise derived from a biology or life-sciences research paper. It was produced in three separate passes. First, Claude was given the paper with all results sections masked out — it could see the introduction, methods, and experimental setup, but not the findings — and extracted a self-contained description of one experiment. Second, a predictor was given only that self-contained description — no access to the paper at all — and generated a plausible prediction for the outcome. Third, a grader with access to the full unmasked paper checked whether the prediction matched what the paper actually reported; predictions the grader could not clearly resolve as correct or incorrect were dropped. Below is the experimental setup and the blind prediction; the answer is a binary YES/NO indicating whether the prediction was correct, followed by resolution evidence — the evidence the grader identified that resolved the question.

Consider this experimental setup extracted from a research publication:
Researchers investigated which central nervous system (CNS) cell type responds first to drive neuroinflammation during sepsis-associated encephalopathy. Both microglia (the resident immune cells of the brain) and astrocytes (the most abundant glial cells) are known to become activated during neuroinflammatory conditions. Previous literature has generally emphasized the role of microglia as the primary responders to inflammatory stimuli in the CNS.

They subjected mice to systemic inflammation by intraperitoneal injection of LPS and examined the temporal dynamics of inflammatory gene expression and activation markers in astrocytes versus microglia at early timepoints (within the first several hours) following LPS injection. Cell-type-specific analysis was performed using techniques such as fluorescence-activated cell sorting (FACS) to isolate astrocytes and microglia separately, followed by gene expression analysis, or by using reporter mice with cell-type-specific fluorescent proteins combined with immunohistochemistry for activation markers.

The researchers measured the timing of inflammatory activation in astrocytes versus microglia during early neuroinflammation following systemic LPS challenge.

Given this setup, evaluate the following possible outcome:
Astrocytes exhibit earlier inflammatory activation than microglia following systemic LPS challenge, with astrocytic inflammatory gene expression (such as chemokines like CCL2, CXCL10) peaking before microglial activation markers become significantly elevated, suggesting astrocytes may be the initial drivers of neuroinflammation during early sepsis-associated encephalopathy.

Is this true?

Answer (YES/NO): NO